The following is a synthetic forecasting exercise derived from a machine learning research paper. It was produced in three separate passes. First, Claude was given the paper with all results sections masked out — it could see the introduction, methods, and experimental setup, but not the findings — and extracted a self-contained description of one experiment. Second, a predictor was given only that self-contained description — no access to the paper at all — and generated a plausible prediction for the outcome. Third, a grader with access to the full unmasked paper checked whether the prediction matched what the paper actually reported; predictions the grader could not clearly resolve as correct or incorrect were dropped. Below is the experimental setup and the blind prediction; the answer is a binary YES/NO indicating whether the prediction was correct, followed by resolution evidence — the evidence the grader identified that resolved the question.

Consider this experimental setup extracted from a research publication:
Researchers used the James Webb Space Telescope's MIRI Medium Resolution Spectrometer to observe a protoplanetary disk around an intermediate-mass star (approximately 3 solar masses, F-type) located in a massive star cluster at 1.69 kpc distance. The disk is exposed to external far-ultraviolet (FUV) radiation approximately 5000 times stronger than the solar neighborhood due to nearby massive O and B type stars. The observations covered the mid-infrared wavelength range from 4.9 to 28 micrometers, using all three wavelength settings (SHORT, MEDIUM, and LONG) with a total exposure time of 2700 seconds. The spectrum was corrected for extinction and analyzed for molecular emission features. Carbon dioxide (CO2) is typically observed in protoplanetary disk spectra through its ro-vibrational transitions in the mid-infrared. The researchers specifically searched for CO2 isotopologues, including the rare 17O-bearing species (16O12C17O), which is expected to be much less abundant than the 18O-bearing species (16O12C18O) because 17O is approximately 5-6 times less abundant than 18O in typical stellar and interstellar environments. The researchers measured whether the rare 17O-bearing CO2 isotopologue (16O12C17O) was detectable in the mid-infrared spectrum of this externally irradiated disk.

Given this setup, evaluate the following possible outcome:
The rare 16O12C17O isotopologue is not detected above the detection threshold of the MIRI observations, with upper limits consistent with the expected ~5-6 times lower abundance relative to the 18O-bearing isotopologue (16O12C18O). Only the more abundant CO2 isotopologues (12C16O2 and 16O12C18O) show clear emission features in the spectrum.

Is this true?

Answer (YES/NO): NO